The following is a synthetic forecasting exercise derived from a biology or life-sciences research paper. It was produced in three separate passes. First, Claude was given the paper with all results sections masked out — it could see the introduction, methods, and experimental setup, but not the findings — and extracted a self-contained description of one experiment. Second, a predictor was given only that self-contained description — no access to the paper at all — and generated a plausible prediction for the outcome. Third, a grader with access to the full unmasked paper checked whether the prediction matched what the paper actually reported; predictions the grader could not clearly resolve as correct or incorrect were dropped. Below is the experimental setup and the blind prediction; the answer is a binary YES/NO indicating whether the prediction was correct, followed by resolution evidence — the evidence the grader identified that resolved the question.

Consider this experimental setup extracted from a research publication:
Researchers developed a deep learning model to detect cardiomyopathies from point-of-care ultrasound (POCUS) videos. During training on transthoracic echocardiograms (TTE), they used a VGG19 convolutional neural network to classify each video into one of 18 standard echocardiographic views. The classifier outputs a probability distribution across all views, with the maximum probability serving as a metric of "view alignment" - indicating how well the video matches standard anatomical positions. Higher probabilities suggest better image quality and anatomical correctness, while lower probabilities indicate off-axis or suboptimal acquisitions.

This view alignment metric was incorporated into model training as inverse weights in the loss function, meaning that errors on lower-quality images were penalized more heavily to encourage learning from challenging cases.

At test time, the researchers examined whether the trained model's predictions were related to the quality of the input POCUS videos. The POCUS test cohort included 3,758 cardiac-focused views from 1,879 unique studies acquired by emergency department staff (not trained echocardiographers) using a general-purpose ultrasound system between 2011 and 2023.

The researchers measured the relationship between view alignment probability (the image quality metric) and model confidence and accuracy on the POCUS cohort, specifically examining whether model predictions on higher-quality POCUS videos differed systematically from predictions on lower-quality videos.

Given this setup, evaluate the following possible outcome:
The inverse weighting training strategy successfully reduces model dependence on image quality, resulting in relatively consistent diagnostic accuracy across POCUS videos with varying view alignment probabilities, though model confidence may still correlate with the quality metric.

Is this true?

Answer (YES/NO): NO